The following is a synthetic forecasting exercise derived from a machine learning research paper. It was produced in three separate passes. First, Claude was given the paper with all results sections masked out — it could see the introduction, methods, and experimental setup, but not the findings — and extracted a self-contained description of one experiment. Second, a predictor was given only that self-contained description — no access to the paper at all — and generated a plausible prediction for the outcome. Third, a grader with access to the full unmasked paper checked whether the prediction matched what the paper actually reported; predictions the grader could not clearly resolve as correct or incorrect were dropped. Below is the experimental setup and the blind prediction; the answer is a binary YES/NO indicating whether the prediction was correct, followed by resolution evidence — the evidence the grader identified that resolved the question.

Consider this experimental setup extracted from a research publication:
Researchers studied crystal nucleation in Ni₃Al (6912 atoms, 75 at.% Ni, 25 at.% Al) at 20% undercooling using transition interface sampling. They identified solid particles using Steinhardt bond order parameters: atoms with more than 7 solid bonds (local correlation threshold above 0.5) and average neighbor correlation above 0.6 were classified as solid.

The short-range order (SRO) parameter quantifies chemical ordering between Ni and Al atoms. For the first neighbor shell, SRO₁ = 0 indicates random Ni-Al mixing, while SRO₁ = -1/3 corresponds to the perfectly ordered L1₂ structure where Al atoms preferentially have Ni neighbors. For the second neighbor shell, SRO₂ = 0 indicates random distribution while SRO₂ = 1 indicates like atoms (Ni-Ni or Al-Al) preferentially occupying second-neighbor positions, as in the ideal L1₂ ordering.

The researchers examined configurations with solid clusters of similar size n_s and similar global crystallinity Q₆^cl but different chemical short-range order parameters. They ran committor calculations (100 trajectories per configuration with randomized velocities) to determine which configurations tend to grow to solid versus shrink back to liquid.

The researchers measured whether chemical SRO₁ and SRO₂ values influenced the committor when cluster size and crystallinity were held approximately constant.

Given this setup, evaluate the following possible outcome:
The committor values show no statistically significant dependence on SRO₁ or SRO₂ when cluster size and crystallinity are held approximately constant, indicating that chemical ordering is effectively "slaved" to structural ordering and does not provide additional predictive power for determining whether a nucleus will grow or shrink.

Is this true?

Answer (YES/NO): NO